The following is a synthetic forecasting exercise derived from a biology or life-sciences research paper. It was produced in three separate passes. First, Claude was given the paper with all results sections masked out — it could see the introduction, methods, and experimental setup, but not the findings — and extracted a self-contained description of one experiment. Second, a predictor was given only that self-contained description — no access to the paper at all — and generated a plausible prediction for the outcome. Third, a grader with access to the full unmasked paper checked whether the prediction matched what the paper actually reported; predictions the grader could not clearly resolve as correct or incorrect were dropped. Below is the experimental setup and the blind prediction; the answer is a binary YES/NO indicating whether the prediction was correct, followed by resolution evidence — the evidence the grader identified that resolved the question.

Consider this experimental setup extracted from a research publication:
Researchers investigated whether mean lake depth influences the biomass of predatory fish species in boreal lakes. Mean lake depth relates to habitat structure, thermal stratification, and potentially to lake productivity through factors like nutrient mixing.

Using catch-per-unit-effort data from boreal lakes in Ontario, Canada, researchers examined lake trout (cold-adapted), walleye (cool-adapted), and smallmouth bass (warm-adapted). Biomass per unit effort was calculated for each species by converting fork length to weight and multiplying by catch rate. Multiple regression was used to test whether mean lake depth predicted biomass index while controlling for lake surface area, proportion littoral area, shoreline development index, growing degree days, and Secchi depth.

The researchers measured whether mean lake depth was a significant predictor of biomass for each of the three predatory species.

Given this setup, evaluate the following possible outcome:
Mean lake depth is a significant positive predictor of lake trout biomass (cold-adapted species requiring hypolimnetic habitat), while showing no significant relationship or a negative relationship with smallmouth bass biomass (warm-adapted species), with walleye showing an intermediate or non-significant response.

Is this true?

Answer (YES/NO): NO